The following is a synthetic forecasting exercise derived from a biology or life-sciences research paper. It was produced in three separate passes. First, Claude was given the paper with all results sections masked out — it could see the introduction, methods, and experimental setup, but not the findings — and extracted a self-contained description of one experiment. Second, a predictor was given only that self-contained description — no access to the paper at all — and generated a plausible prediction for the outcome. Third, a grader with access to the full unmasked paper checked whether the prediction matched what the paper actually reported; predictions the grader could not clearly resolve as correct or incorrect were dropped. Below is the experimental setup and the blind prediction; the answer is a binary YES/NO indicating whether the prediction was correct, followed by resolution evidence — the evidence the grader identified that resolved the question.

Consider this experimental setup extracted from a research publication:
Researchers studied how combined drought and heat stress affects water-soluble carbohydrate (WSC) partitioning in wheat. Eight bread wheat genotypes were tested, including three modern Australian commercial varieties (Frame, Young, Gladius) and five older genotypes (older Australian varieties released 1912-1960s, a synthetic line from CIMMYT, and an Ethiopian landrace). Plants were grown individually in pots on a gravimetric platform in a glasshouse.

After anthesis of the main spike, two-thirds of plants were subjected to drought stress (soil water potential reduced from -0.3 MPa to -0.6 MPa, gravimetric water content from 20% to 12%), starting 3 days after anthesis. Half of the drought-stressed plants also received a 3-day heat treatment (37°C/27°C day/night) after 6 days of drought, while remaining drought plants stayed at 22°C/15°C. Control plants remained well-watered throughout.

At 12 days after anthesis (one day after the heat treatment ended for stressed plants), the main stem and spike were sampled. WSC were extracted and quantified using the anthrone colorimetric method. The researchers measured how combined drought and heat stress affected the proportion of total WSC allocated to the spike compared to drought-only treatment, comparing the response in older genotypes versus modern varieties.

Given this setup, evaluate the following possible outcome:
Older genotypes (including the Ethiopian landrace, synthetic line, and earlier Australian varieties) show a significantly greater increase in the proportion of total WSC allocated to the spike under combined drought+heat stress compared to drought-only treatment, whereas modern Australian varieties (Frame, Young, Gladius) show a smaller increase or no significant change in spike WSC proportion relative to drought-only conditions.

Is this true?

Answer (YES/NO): YES